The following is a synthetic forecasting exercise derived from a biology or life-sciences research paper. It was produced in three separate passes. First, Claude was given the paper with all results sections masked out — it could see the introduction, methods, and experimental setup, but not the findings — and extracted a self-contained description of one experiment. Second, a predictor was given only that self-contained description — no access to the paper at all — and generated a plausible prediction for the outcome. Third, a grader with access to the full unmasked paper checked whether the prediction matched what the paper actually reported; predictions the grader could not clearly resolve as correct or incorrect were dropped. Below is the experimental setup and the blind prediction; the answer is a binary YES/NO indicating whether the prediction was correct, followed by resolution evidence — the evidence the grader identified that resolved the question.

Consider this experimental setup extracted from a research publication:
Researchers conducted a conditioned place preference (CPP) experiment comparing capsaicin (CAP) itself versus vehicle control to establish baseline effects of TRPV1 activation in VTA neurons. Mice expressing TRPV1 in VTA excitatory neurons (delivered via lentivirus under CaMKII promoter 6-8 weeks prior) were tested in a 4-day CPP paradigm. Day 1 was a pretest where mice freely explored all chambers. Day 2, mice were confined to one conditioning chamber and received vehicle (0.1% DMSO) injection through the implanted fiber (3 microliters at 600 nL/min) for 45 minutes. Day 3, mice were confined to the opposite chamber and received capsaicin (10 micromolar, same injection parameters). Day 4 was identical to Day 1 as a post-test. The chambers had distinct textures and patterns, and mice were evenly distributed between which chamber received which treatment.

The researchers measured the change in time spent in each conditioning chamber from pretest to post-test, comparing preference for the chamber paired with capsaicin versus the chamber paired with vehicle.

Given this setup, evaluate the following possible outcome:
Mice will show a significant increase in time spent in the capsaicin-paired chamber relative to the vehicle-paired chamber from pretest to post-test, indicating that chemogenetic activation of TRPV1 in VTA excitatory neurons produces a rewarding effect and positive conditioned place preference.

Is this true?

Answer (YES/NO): YES